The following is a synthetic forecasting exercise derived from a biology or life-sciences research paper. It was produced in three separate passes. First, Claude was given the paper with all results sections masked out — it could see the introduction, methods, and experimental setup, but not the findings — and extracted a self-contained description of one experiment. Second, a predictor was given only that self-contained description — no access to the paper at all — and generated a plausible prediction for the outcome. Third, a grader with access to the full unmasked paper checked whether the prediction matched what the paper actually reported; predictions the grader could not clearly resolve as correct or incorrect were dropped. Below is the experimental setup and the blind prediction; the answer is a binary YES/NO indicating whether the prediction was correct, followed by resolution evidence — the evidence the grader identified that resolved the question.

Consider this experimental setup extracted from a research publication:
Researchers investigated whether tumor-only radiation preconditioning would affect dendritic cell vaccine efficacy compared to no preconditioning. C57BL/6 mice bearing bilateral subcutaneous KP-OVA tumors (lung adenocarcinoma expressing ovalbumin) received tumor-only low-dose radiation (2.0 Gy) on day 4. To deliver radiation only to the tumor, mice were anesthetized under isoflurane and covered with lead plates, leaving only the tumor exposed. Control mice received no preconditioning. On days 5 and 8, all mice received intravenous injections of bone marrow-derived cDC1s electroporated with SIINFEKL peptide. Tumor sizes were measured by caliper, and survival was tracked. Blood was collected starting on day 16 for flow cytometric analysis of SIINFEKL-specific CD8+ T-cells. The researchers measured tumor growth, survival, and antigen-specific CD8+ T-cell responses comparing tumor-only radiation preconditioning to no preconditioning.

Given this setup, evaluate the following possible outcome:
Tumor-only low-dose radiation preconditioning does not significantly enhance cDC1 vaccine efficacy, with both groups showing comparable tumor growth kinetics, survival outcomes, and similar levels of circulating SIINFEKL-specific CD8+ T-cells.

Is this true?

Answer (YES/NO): NO